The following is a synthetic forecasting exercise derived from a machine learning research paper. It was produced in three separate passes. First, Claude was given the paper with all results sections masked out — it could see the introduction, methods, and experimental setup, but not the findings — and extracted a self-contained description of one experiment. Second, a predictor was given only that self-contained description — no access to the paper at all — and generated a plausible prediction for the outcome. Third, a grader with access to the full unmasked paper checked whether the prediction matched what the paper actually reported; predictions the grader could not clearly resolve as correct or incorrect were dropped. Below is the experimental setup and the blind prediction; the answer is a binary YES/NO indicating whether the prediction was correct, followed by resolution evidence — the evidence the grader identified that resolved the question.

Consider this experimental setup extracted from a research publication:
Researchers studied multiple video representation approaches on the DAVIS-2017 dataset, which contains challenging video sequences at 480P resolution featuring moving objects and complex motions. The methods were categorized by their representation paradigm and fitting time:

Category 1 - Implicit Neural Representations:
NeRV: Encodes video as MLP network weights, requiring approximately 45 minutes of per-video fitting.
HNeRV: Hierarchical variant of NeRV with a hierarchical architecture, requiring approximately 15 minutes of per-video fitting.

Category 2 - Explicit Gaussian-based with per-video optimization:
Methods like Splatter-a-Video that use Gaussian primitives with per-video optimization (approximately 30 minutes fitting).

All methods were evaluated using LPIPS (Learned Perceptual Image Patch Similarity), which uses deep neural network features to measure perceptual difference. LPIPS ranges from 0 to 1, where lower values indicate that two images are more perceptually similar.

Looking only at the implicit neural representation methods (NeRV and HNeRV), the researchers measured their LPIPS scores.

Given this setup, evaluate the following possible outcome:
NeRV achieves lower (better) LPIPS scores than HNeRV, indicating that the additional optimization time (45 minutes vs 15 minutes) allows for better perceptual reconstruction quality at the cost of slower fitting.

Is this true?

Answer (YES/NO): NO